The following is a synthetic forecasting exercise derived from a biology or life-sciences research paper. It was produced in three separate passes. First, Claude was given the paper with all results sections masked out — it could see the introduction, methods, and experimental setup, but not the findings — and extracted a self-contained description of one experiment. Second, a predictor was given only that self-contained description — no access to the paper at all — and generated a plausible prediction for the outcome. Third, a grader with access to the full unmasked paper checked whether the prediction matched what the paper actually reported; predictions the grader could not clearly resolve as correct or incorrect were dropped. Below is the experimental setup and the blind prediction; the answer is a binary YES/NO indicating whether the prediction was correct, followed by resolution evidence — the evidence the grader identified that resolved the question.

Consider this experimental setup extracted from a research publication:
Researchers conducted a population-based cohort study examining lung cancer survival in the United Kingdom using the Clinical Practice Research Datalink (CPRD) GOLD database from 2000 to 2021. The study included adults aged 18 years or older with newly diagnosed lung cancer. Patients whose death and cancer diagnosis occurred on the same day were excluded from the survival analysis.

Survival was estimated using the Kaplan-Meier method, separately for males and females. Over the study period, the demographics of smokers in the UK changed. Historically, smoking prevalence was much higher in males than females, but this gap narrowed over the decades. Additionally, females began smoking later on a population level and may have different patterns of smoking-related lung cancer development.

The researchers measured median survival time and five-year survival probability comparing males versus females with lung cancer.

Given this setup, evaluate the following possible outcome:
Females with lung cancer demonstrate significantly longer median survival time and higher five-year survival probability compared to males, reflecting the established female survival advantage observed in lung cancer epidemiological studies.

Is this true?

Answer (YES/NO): YES